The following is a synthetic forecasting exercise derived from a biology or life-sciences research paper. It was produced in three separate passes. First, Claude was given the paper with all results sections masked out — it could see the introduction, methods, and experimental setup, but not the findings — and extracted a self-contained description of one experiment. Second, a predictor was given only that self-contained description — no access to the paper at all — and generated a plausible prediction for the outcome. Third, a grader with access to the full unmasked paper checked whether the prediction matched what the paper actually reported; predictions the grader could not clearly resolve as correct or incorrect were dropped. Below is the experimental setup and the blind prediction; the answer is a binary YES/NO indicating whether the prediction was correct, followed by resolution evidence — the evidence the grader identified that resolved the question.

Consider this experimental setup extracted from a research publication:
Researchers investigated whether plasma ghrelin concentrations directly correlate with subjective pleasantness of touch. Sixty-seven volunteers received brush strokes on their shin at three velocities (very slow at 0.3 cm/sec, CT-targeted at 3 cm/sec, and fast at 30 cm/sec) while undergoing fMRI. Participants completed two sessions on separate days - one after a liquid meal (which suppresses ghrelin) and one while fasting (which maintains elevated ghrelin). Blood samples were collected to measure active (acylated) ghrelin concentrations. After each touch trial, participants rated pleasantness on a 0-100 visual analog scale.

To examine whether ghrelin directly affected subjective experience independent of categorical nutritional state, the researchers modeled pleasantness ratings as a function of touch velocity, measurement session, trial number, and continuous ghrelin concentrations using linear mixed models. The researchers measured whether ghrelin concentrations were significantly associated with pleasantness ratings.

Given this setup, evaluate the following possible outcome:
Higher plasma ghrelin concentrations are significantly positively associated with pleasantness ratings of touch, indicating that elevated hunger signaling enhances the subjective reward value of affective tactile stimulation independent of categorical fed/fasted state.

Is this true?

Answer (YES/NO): NO